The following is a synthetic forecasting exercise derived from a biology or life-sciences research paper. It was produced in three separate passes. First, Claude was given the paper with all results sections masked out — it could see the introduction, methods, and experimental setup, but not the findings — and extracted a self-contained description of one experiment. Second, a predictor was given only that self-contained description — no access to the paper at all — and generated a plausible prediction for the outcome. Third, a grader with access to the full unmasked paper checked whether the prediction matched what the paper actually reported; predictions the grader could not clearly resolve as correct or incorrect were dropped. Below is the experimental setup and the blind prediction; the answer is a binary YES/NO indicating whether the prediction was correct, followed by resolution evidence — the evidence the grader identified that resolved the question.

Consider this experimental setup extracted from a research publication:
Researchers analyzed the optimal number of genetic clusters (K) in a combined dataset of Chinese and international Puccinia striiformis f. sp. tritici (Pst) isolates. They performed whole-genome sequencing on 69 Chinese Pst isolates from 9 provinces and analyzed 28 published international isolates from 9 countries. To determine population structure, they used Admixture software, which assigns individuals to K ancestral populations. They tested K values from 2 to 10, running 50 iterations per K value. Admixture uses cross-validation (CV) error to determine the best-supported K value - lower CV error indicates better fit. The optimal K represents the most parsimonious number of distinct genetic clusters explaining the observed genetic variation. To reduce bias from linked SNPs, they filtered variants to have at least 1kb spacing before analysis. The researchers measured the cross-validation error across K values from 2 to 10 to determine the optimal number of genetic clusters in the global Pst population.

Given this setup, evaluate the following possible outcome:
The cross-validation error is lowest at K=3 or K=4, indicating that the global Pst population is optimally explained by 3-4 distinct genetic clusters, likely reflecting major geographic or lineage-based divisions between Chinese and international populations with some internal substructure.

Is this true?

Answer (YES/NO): NO